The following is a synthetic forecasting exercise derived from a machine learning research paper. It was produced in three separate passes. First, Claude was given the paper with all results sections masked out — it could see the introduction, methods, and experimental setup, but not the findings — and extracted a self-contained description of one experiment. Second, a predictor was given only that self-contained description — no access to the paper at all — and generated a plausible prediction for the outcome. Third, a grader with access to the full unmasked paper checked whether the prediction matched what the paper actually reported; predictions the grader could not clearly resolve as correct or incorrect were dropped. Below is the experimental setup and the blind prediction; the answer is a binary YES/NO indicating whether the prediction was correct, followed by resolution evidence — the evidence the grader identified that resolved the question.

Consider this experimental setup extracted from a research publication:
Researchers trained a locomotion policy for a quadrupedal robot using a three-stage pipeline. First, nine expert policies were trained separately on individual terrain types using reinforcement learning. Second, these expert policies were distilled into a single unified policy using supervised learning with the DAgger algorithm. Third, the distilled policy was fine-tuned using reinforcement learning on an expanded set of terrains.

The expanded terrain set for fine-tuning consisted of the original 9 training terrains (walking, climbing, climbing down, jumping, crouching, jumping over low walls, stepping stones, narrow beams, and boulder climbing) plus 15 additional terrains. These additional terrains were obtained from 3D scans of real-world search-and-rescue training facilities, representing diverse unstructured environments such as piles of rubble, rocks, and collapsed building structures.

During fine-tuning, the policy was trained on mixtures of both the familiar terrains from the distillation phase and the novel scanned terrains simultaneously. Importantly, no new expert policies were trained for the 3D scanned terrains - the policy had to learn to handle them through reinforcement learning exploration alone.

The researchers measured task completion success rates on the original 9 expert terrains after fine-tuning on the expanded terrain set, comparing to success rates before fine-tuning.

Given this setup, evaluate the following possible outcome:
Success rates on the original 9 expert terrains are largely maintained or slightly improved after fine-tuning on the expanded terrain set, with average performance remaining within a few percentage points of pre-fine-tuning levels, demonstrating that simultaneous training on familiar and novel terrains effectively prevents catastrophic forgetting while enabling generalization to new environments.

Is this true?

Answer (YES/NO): NO